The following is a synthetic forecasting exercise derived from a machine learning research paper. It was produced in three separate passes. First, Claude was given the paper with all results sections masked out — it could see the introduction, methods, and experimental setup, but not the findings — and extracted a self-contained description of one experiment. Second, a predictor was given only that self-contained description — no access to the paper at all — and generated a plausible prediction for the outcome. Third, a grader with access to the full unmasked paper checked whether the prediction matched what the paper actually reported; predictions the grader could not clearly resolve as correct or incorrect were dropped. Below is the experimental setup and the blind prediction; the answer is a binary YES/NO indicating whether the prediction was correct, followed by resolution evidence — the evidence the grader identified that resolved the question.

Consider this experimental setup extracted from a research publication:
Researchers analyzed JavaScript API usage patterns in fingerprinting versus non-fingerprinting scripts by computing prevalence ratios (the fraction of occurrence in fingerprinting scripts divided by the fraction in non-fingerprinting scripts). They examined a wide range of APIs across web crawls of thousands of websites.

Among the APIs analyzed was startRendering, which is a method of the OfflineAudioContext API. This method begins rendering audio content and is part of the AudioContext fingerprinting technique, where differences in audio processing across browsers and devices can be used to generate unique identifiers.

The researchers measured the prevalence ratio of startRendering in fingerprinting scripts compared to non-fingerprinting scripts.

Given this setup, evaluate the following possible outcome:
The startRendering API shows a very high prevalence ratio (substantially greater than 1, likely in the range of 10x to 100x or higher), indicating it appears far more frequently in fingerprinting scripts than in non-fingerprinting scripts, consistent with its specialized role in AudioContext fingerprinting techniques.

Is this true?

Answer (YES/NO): YES